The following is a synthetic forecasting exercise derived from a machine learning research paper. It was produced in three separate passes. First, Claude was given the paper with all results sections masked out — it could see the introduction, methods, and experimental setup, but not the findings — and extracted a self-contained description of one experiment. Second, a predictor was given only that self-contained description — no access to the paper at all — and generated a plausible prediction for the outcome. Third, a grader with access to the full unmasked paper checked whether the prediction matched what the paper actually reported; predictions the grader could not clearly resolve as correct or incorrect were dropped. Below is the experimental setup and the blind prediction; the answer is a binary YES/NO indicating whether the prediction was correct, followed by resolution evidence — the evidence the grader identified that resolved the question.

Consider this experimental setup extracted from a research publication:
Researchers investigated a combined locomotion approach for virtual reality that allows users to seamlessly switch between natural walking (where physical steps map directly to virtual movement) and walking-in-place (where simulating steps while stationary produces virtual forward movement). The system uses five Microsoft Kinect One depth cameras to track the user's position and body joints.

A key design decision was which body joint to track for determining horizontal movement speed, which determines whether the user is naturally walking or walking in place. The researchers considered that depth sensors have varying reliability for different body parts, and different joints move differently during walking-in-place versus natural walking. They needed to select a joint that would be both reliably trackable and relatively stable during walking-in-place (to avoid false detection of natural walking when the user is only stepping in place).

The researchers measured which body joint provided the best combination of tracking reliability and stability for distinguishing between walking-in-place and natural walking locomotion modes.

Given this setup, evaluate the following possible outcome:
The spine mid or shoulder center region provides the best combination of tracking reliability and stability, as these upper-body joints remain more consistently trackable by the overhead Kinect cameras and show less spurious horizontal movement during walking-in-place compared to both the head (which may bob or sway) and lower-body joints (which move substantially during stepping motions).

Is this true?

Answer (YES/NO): NO